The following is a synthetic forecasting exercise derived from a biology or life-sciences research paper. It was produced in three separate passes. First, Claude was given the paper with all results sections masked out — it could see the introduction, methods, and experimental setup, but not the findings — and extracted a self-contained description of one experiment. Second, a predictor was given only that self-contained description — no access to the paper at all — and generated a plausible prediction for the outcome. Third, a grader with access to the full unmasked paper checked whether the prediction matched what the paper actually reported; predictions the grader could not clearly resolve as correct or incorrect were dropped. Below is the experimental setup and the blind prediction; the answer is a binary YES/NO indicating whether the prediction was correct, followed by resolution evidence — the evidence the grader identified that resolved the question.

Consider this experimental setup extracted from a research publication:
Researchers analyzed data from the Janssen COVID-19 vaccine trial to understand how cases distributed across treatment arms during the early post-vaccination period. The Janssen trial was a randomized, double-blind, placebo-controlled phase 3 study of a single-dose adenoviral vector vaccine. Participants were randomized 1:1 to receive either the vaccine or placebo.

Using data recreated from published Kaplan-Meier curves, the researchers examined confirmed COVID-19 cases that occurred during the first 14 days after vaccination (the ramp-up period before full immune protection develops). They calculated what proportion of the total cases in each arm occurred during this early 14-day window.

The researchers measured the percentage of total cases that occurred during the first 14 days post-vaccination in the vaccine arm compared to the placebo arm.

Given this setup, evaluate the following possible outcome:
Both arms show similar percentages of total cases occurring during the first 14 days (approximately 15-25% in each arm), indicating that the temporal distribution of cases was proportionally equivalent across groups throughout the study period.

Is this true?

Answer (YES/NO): NO